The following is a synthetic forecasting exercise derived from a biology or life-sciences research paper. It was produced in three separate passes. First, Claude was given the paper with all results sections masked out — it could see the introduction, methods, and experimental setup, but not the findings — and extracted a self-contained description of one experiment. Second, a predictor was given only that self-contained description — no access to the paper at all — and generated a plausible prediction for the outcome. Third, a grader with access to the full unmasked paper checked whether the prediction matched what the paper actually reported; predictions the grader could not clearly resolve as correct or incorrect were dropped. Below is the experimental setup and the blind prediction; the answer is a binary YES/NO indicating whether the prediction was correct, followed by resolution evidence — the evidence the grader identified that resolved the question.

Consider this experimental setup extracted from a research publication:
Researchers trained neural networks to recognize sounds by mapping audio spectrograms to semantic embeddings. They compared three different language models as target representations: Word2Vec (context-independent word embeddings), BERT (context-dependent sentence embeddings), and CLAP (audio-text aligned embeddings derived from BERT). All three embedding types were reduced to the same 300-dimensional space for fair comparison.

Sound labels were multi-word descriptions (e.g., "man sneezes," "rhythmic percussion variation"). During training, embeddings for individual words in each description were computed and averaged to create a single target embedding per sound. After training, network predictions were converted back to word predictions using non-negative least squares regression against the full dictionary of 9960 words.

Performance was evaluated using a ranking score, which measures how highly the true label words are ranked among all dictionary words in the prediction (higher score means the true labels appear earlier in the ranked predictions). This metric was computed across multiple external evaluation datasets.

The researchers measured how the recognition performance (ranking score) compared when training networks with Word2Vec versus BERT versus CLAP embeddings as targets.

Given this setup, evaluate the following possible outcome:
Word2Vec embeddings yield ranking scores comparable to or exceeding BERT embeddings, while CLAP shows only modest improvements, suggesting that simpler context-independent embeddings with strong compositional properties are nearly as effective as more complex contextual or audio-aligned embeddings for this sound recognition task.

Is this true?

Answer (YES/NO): NO